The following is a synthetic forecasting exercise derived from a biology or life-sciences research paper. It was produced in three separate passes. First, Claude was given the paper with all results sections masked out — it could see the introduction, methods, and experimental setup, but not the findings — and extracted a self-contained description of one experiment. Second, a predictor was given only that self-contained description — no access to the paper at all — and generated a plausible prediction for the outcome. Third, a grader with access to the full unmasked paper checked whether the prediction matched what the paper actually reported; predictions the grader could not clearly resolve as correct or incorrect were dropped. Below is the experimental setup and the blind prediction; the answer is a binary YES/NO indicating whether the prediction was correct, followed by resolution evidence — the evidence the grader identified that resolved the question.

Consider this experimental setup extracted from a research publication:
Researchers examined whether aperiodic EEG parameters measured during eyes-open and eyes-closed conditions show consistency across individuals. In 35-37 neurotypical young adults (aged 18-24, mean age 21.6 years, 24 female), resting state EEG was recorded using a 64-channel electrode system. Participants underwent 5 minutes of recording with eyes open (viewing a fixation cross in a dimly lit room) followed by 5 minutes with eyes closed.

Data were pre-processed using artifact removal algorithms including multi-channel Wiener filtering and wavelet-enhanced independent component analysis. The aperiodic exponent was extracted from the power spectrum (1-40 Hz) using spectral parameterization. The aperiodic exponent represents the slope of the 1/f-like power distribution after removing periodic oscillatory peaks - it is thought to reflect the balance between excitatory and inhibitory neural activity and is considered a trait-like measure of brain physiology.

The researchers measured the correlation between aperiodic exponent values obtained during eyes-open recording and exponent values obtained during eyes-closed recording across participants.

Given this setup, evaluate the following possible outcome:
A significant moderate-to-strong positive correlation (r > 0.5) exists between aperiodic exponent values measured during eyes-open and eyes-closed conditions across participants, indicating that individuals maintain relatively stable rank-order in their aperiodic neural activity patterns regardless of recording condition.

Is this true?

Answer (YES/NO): YES